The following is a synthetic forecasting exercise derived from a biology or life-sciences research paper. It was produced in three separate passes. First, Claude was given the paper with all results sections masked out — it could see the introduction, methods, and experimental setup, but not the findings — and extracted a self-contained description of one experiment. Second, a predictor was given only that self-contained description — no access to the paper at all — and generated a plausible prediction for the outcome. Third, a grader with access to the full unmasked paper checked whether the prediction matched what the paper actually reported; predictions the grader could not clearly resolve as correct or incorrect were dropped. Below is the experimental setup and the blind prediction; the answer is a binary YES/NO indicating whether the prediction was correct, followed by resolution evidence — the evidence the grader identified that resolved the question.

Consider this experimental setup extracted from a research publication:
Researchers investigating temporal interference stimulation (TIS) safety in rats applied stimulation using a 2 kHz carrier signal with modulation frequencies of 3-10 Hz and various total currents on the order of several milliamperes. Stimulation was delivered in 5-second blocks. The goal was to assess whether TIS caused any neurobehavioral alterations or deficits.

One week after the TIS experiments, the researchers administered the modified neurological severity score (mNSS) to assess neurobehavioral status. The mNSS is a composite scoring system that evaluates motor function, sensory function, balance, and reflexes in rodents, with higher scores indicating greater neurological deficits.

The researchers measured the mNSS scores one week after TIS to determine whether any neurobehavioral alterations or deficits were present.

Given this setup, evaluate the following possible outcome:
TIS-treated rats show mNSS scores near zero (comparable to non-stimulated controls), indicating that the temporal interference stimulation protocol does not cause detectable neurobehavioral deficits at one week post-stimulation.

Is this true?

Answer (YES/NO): YES